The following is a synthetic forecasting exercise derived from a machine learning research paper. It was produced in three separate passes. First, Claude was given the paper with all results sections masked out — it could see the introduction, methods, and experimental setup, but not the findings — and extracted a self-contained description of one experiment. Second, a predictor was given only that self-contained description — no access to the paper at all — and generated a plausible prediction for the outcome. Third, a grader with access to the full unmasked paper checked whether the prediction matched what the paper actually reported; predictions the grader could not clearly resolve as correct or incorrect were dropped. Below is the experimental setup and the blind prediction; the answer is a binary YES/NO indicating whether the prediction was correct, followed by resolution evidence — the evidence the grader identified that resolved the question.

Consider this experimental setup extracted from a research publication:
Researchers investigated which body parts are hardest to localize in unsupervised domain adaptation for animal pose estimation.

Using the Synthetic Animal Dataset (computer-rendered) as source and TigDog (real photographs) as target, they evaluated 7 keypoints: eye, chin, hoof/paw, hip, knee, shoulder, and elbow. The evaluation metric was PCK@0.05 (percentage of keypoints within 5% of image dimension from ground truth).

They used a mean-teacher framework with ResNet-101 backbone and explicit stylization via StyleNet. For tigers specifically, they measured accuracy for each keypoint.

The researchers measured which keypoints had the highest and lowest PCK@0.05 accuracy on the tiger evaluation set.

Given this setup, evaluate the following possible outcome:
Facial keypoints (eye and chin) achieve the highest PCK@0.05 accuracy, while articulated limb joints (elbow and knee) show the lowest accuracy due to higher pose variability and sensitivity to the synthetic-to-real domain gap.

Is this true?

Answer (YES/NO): NO